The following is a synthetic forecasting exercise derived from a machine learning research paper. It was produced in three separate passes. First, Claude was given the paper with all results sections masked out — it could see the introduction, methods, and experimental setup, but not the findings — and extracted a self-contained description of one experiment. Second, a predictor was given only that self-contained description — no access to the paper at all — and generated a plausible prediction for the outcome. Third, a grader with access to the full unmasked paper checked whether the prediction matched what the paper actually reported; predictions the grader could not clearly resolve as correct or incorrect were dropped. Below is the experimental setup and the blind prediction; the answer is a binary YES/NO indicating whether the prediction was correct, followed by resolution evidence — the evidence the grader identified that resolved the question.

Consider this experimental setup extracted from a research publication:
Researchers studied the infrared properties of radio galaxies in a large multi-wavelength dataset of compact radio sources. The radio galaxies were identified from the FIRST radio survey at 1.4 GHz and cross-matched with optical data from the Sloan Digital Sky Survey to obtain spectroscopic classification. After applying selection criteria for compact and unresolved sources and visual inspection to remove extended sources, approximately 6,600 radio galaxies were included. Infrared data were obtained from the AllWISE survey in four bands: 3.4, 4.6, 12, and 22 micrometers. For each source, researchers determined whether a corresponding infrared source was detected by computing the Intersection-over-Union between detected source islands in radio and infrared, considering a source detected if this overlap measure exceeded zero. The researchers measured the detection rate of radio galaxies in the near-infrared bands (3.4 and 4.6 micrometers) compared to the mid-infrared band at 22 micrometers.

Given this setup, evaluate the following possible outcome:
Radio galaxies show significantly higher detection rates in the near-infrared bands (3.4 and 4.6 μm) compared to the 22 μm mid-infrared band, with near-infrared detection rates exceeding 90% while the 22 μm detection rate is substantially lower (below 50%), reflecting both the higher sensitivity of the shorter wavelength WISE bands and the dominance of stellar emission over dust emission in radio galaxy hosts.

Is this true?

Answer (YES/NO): NO